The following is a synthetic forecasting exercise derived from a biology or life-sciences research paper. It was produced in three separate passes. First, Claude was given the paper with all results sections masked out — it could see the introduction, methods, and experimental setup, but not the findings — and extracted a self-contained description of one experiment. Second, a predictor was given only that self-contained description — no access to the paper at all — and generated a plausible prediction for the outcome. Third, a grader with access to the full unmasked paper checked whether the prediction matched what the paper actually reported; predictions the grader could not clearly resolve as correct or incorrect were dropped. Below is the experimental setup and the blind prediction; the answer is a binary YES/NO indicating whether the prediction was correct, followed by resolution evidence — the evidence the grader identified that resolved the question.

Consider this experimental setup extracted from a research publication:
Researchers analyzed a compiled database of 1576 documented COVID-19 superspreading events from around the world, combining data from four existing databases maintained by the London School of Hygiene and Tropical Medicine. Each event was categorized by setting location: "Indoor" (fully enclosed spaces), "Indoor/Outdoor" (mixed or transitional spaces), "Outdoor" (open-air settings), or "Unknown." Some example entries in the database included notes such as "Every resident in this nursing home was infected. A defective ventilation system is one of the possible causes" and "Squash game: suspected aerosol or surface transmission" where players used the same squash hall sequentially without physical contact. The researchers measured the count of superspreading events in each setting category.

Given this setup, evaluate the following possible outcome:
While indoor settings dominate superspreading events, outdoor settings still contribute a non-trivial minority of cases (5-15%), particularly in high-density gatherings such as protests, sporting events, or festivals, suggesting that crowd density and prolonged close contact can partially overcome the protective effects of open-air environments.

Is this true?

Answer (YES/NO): NO